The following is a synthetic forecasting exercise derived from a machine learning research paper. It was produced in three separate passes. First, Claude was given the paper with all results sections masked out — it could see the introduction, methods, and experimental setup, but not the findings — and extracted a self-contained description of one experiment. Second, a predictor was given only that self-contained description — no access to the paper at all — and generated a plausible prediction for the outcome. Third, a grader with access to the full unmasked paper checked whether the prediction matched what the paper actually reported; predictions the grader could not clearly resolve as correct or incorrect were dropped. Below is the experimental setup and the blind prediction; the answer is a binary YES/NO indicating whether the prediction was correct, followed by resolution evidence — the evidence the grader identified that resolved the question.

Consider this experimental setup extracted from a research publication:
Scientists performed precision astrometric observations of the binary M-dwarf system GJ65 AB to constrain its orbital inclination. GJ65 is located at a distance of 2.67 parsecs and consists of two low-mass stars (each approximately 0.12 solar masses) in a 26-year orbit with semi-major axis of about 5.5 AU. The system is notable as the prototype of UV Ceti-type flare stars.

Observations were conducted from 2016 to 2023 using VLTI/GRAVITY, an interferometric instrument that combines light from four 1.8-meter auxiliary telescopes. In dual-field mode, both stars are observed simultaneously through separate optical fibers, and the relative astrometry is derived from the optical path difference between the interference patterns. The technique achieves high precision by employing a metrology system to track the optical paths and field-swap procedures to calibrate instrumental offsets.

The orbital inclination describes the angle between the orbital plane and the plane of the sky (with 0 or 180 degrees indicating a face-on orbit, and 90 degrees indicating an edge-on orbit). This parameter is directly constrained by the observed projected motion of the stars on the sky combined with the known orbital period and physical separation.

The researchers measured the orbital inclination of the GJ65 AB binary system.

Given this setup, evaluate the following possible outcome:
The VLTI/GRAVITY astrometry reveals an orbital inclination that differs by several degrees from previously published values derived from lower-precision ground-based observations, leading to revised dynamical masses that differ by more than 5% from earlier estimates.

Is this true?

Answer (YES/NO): NO